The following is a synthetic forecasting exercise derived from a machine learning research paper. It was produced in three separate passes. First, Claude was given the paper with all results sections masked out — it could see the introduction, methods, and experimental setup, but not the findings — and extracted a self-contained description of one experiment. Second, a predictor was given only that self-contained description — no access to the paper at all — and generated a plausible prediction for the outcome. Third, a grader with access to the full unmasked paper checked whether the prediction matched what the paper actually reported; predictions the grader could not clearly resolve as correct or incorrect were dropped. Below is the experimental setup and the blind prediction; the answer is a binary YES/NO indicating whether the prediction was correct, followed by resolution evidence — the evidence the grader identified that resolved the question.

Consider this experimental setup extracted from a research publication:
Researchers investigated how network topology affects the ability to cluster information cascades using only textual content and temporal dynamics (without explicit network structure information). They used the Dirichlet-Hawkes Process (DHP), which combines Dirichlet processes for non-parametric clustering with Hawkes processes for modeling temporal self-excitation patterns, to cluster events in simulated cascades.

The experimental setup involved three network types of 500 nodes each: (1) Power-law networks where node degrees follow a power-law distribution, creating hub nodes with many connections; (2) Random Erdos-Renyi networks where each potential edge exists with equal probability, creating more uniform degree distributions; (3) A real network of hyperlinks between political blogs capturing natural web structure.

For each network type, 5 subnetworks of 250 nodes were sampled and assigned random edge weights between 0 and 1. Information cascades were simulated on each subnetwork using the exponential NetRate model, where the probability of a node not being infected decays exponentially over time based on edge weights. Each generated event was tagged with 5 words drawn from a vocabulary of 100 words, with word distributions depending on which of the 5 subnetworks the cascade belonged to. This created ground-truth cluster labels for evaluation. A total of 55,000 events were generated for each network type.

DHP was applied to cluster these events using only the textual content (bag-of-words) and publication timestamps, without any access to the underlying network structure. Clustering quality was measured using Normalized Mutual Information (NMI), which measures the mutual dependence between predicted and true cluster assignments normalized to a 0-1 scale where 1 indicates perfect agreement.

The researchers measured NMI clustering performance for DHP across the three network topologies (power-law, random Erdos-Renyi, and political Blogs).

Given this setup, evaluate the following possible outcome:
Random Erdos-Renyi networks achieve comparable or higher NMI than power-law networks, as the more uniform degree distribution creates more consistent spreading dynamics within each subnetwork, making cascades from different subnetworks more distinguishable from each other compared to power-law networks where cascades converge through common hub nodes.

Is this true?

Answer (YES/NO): YES